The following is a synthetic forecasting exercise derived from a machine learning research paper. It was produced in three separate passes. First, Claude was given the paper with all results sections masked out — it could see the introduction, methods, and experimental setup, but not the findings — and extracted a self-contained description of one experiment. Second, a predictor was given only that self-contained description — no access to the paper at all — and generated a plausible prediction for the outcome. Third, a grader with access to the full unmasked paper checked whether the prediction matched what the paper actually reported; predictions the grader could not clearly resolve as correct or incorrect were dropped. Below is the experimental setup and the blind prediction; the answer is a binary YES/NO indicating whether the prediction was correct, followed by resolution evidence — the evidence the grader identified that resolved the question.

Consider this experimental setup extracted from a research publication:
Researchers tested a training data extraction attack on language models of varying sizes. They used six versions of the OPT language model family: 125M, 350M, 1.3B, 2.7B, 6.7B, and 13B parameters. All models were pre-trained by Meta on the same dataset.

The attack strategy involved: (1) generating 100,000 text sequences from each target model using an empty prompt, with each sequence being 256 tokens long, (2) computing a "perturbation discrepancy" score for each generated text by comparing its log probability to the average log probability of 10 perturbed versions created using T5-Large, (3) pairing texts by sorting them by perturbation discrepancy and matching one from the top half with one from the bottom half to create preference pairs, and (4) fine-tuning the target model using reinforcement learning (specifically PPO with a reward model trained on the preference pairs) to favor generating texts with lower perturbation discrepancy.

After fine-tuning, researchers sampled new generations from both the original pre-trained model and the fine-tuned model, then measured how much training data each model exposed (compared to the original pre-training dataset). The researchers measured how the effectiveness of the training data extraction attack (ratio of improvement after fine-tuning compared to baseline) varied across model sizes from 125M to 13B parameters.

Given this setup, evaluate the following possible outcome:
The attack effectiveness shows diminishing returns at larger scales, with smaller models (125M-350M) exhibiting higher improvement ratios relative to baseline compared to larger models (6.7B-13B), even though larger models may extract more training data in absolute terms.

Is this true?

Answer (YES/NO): NO